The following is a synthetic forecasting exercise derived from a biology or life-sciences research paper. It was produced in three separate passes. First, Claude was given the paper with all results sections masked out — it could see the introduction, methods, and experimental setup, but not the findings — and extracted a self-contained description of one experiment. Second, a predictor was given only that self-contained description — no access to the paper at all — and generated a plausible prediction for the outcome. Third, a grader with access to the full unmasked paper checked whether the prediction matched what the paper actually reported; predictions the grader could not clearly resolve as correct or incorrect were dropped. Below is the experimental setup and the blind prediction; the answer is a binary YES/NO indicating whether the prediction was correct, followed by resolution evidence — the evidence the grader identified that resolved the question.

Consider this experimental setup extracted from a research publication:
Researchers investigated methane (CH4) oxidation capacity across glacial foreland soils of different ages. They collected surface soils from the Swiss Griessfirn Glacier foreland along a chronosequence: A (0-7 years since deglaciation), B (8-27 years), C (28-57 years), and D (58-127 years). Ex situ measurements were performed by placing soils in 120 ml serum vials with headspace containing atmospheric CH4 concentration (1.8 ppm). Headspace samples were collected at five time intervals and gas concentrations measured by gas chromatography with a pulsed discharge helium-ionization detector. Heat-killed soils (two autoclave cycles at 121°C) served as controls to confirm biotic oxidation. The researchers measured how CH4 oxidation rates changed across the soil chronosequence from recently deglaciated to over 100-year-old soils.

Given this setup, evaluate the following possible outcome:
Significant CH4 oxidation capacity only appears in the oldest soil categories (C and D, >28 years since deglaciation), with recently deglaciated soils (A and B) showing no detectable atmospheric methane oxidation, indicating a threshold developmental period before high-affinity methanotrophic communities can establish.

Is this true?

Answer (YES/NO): NO